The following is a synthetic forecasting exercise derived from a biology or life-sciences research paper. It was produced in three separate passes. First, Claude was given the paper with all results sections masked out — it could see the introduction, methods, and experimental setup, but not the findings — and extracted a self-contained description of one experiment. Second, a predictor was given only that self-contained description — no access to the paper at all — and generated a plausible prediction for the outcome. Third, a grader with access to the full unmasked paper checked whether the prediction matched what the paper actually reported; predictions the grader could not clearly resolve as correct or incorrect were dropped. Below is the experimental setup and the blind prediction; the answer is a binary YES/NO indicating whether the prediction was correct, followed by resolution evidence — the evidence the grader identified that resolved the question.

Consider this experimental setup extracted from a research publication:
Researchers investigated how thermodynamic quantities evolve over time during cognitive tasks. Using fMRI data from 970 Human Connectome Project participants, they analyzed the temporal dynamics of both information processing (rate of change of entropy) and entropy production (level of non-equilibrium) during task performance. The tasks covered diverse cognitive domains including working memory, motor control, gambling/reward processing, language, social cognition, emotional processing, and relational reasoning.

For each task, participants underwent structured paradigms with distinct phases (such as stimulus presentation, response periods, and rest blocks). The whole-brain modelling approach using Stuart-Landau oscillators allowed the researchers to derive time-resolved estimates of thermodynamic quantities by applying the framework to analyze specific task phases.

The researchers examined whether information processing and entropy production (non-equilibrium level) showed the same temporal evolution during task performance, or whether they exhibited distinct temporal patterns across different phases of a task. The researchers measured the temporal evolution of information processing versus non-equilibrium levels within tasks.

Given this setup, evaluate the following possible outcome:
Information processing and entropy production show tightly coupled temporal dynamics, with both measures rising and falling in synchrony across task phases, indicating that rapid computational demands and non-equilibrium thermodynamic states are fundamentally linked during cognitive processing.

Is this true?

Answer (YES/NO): NO